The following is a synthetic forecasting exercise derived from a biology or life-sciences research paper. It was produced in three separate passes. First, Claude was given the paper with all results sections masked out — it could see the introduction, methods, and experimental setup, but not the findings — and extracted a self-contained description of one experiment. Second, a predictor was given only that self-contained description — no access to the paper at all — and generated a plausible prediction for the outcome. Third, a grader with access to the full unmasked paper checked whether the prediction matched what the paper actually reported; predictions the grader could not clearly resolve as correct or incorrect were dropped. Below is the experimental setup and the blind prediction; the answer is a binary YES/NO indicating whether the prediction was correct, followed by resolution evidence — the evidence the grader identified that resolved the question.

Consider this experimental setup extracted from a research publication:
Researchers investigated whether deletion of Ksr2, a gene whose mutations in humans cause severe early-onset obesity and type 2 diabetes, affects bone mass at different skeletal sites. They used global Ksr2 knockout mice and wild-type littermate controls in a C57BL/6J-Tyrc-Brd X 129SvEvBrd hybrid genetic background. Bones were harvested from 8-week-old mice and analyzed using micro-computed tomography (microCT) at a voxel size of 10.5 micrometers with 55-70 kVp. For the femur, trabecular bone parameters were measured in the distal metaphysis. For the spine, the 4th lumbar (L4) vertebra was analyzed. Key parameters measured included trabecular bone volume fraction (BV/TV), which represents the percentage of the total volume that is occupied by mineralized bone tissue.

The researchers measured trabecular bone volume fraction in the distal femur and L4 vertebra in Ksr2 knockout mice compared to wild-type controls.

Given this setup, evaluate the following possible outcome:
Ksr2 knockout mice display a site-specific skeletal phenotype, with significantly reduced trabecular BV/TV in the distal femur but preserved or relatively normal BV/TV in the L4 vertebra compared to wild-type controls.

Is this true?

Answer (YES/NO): NO